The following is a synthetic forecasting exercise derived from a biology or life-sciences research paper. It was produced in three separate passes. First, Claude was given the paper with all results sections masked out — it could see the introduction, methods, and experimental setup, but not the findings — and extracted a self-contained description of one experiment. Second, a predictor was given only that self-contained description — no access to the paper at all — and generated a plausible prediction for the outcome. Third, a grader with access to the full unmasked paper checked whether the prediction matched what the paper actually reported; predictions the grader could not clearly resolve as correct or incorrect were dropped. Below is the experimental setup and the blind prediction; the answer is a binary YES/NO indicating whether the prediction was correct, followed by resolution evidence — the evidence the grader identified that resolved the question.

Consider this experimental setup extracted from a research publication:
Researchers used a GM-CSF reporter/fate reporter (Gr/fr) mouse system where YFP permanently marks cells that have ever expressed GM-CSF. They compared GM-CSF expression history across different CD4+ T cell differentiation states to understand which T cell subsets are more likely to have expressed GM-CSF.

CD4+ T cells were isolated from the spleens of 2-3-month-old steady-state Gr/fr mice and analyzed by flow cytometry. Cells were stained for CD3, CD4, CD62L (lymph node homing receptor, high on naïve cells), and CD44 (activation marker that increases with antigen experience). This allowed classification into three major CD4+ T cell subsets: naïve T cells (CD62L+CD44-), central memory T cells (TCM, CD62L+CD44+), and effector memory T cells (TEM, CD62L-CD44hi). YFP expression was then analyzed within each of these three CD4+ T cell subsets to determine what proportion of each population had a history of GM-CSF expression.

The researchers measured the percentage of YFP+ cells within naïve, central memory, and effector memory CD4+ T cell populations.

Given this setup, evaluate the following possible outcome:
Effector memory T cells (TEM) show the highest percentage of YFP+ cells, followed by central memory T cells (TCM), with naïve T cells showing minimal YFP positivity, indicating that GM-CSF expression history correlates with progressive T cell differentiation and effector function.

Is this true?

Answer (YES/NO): NO